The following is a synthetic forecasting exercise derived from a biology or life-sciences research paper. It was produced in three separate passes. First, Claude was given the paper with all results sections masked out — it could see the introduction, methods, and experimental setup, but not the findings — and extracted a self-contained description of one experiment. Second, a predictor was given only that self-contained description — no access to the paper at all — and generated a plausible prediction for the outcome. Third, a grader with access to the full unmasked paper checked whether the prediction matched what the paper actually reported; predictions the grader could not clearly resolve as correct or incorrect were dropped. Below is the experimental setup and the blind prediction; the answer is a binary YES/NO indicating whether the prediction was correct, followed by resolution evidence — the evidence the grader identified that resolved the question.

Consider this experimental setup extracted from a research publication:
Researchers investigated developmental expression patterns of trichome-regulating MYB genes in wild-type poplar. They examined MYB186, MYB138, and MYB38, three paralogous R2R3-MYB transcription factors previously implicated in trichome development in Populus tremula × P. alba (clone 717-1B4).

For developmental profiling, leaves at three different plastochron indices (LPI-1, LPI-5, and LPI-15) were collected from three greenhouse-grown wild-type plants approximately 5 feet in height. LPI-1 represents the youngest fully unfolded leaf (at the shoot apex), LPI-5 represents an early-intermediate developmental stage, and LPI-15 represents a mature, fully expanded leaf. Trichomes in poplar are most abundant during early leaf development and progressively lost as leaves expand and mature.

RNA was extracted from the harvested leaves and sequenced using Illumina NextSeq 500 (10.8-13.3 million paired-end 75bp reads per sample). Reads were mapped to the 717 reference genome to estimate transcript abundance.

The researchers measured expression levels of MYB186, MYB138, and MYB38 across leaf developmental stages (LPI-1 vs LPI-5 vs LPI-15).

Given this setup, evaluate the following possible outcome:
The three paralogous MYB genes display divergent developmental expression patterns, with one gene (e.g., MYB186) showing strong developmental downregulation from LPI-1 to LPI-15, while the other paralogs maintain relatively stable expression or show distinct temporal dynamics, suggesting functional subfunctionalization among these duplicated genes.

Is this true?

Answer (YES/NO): NO